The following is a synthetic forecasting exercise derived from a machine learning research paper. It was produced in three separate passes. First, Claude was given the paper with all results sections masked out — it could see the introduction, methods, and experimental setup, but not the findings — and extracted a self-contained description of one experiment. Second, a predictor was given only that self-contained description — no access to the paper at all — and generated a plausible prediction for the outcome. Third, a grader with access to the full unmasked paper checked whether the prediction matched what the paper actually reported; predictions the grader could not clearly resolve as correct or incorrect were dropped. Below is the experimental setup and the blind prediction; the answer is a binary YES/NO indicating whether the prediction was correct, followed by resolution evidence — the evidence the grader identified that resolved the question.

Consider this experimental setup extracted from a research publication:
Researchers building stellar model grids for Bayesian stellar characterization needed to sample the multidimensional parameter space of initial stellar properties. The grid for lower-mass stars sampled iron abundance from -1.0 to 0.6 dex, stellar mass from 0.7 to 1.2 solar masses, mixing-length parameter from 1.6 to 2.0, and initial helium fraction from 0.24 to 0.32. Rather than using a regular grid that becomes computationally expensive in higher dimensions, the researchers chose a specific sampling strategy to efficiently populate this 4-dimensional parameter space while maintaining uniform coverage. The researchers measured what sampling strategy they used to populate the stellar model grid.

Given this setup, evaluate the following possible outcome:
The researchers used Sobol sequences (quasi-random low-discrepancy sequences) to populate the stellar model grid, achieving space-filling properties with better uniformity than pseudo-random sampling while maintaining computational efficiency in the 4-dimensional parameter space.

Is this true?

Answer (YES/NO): YES